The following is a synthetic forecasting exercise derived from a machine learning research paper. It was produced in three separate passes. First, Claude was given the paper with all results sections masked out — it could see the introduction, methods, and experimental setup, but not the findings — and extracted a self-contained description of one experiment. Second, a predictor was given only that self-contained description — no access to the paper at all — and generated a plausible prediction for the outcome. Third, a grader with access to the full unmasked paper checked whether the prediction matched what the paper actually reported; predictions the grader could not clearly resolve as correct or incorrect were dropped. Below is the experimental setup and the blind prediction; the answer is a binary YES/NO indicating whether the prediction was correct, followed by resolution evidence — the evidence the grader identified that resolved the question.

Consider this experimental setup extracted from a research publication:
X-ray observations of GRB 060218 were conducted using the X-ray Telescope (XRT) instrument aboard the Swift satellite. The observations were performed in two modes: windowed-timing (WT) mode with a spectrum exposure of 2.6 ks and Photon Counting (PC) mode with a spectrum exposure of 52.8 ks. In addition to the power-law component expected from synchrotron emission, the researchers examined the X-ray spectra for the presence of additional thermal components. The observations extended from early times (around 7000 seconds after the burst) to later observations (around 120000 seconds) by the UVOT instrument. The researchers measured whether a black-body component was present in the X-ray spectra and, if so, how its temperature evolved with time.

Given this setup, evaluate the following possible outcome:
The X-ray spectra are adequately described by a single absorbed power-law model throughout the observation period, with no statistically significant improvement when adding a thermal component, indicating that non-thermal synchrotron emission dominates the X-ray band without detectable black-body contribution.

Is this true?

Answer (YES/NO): NO